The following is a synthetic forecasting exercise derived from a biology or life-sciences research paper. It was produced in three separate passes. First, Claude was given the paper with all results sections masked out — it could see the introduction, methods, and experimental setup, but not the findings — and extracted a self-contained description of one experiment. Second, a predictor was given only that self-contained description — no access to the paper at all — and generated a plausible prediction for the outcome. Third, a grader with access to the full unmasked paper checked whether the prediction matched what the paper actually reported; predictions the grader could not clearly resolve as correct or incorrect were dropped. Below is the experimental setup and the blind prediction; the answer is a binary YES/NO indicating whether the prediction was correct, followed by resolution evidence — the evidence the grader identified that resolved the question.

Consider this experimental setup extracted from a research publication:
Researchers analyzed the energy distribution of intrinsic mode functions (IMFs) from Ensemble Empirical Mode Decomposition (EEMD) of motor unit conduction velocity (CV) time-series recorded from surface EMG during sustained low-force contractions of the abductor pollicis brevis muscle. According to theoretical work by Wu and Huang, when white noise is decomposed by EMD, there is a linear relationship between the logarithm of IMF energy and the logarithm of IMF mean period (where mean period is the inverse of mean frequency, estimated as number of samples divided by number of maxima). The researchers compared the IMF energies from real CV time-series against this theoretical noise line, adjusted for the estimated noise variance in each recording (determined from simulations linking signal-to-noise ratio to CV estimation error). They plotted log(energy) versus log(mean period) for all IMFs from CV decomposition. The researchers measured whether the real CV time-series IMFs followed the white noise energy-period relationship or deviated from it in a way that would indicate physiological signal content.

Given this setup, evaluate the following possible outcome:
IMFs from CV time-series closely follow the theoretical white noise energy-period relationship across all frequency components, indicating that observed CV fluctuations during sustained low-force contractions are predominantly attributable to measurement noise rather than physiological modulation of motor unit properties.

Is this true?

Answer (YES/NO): NO